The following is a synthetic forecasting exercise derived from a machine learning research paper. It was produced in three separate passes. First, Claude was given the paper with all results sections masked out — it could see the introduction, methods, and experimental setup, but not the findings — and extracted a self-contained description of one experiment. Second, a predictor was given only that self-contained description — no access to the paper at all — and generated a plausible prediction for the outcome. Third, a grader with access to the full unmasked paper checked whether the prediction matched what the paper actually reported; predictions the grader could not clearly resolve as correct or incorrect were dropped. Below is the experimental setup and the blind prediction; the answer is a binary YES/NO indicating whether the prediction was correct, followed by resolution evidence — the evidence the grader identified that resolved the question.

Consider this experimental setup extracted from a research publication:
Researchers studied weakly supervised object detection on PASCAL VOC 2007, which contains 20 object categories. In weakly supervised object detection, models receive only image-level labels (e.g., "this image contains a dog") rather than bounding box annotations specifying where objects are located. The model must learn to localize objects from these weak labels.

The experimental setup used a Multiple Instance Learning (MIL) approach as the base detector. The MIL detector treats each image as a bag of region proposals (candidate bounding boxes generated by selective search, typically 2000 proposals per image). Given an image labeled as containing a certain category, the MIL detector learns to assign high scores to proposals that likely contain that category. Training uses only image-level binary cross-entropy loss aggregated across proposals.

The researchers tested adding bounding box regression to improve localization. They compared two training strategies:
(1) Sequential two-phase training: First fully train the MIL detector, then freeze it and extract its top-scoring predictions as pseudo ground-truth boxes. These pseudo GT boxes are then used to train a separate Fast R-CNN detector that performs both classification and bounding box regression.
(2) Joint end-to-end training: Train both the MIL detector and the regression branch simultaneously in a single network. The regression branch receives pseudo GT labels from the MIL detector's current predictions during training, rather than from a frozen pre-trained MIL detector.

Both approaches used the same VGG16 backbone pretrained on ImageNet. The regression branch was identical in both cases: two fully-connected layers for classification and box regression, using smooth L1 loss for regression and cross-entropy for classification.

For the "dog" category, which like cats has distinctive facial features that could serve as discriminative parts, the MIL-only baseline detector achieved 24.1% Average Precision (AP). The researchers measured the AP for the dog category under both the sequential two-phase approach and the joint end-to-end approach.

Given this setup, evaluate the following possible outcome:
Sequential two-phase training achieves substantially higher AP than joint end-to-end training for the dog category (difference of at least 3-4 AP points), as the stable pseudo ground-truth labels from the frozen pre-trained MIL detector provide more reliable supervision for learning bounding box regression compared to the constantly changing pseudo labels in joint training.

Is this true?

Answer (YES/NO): NO